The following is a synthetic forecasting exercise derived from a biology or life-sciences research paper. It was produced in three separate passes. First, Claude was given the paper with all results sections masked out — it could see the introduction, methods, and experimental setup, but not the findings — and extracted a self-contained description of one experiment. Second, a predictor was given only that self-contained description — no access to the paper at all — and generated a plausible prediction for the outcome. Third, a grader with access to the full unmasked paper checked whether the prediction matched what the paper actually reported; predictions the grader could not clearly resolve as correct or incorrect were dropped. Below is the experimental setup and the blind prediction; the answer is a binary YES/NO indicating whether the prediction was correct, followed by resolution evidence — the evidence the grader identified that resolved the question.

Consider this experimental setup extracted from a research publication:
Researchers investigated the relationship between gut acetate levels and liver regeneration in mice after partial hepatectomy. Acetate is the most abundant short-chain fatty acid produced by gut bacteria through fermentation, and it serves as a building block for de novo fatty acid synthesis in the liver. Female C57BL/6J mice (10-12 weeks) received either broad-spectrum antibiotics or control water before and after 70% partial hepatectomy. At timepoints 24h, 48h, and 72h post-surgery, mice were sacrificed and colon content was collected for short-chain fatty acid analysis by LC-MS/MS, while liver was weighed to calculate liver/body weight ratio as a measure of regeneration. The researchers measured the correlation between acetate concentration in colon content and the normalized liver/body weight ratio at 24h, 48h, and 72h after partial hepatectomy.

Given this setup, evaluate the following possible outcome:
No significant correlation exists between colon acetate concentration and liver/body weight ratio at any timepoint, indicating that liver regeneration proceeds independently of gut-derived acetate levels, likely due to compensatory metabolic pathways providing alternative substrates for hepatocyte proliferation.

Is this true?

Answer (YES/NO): NO